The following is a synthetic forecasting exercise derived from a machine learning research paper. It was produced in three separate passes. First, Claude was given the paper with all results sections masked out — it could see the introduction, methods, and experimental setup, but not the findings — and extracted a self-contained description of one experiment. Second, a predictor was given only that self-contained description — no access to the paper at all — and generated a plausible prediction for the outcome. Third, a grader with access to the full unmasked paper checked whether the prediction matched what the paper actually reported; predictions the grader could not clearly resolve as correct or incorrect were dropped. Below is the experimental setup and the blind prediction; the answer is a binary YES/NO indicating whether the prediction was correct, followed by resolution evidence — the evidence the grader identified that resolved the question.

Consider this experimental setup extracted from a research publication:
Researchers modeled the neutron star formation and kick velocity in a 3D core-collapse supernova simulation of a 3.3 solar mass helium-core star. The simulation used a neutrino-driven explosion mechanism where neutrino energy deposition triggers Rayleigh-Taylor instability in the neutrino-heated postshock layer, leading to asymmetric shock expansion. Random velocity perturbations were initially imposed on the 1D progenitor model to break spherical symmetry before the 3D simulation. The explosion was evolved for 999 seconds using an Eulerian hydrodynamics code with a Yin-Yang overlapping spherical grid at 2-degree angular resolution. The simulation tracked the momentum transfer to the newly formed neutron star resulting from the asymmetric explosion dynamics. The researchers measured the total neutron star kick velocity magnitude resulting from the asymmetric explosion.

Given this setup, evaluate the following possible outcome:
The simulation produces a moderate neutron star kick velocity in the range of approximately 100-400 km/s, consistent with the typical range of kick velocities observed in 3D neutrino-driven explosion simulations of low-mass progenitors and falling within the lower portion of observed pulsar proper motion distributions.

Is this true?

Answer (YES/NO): YES